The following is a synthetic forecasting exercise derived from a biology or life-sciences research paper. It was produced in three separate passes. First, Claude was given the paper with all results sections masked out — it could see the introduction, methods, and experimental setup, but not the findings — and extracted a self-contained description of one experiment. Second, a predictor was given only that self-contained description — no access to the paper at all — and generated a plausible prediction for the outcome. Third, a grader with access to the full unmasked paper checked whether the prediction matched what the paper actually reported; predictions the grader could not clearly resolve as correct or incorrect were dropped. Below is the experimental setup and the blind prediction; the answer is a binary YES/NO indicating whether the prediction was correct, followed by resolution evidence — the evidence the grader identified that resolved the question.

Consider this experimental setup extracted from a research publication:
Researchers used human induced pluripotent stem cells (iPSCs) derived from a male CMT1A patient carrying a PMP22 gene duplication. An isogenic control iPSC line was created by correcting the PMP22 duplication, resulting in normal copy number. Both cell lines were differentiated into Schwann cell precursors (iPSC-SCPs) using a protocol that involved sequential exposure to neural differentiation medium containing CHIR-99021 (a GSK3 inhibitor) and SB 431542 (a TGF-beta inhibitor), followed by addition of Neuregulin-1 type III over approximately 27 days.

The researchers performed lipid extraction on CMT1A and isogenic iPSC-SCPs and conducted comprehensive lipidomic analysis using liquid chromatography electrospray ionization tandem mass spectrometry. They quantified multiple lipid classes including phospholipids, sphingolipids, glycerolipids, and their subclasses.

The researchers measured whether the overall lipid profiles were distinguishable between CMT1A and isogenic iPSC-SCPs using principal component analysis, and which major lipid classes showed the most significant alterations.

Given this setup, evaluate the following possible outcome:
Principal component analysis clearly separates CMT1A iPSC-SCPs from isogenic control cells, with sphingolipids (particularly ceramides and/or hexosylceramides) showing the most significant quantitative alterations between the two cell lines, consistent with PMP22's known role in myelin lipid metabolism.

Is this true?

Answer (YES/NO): NO